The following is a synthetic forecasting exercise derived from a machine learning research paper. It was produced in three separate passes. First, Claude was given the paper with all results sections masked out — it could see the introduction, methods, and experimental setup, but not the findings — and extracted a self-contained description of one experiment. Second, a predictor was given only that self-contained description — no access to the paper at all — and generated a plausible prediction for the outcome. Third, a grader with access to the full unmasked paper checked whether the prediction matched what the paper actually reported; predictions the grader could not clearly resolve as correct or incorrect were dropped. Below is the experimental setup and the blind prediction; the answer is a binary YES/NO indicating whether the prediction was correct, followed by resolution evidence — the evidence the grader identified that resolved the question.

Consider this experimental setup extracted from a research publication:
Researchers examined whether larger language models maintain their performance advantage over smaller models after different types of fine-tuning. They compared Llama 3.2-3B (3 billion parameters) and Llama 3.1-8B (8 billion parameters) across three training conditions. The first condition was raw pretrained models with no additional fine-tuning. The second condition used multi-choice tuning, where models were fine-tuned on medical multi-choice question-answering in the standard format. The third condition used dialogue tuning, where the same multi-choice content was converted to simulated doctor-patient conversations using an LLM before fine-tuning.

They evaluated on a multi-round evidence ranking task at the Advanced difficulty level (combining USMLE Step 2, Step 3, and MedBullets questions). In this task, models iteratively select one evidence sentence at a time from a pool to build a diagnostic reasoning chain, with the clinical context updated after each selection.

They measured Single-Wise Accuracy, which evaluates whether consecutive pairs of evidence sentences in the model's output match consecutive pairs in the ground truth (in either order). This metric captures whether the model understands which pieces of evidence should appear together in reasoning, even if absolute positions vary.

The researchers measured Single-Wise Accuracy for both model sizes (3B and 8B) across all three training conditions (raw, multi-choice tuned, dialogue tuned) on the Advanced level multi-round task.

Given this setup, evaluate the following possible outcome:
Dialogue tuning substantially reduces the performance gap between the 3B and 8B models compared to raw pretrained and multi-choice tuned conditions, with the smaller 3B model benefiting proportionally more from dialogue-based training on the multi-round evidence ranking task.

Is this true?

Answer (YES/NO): YES